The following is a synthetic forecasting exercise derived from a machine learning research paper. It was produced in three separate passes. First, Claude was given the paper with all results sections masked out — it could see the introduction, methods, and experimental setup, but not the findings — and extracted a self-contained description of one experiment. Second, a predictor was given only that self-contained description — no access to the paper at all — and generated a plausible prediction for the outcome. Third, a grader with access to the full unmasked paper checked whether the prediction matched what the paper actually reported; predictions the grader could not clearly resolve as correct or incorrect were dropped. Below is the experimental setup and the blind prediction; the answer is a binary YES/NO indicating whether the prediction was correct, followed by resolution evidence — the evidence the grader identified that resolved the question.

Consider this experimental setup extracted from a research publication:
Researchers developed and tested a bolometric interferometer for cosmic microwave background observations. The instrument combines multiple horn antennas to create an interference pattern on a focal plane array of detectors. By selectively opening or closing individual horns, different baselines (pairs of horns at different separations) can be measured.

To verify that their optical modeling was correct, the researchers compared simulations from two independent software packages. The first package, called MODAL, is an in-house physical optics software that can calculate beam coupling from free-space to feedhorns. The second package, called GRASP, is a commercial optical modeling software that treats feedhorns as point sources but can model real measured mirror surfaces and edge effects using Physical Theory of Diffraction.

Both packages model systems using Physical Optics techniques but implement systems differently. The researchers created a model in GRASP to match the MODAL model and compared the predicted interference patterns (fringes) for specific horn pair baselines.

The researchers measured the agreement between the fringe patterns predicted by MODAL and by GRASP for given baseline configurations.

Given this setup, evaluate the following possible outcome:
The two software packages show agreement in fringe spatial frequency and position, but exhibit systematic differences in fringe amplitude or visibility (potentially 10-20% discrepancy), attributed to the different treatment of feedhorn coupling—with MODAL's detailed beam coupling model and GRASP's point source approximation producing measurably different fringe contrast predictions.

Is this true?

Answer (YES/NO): NO